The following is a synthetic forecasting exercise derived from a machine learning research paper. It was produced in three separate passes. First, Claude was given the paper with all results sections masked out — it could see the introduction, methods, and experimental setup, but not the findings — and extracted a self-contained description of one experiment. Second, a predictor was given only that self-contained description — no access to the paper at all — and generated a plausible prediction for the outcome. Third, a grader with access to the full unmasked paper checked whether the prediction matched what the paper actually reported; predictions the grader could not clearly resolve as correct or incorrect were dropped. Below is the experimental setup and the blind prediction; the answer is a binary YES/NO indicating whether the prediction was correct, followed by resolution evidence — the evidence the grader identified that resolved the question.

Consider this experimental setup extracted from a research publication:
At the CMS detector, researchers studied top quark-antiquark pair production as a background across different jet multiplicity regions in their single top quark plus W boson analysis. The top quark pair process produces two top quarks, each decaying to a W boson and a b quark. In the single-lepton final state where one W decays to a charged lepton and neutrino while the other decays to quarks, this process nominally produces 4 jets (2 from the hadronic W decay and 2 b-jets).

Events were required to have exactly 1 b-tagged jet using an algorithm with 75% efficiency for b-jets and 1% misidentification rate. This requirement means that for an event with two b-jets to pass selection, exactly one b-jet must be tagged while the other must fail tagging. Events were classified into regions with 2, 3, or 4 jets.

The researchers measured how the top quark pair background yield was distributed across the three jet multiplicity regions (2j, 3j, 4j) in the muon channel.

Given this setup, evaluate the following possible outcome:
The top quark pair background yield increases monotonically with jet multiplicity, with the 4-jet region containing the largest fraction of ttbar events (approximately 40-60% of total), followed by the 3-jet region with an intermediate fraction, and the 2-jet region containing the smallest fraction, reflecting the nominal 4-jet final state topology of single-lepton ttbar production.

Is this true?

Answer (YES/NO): NO